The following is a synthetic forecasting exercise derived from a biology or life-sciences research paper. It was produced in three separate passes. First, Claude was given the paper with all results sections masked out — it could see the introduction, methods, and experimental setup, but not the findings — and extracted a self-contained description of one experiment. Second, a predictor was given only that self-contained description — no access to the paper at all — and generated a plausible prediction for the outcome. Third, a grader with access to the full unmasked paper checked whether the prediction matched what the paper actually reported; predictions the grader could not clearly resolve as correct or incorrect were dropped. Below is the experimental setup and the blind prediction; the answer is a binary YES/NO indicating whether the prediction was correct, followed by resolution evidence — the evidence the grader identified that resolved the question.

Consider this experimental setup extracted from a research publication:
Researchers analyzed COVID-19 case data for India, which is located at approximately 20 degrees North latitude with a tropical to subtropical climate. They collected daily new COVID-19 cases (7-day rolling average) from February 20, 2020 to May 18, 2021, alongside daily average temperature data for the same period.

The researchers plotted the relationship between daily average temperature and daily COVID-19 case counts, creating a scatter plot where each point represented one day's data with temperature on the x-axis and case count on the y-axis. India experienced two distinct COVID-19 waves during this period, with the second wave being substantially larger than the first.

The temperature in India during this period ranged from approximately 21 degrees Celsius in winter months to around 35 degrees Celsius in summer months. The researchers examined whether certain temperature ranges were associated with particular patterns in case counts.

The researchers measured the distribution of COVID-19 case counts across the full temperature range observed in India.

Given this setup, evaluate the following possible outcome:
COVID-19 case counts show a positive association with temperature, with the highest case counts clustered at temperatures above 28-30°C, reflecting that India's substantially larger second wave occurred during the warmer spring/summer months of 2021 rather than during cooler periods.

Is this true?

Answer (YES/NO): NO